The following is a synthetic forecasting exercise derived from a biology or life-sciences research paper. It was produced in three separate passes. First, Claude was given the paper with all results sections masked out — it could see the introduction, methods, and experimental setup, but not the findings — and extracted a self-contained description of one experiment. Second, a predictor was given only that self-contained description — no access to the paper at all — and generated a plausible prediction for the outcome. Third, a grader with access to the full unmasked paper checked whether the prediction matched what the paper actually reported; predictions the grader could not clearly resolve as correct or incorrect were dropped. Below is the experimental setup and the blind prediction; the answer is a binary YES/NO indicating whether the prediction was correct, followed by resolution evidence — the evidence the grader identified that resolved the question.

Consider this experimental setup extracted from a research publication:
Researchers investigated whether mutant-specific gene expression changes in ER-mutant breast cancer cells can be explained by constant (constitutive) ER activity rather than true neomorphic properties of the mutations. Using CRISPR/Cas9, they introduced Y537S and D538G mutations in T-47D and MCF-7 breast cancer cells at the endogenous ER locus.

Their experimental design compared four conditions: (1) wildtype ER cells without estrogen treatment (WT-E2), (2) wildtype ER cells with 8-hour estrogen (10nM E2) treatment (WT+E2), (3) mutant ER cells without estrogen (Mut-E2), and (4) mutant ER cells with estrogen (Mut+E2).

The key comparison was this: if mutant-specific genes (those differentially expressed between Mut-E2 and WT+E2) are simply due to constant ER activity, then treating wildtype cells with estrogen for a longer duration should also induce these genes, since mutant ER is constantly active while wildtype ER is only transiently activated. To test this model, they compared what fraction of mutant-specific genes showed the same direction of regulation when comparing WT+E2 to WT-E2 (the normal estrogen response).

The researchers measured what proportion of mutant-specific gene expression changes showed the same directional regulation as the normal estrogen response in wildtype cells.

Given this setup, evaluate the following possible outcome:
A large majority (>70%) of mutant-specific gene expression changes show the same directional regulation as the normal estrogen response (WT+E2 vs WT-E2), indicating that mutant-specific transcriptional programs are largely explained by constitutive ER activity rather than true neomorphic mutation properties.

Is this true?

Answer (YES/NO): NO